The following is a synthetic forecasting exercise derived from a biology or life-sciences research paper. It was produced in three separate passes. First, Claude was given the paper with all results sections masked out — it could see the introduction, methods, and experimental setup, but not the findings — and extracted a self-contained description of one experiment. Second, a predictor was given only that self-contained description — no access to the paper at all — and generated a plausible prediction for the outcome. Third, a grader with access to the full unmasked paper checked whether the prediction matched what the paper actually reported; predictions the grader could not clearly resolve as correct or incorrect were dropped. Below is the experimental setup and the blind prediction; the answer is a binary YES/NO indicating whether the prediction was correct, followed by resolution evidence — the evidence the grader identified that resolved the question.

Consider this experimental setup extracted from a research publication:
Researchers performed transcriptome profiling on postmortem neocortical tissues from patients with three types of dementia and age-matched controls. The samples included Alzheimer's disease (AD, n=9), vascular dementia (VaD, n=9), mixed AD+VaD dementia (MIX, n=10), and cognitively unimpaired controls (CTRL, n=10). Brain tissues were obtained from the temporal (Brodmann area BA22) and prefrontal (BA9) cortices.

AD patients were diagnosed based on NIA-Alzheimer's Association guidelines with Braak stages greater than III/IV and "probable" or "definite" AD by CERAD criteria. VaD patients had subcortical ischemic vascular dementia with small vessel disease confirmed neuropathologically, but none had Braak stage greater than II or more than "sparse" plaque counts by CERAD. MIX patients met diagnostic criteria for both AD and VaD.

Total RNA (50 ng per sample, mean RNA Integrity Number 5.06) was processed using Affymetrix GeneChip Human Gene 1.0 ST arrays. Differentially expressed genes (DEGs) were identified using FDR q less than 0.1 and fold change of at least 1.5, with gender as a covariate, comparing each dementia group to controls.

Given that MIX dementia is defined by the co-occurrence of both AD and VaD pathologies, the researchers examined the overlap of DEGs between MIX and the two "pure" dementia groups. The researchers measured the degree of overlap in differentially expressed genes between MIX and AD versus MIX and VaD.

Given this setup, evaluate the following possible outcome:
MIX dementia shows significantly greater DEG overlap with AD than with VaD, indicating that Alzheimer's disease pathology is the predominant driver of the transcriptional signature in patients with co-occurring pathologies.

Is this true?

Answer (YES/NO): YES